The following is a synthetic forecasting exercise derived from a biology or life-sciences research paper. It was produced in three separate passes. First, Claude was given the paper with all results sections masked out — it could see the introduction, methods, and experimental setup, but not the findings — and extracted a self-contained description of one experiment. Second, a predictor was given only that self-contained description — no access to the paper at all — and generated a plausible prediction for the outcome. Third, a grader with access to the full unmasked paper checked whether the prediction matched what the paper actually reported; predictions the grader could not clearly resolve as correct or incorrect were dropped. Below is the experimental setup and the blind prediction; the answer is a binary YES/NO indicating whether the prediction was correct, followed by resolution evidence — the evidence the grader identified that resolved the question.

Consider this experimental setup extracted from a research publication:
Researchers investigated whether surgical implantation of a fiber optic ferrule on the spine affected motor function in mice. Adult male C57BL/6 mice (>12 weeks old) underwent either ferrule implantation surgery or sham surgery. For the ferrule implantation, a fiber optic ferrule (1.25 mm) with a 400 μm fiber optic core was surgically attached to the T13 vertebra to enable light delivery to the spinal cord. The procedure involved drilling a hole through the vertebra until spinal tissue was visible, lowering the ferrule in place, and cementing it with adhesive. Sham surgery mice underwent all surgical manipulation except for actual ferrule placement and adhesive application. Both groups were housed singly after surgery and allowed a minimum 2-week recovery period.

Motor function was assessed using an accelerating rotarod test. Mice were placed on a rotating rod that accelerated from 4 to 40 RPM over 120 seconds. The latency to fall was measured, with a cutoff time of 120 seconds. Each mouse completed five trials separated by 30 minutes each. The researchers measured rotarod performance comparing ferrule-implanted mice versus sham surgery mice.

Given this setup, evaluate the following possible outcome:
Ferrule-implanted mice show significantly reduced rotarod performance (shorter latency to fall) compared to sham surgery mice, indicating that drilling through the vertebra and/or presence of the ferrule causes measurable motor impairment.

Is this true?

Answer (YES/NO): NO